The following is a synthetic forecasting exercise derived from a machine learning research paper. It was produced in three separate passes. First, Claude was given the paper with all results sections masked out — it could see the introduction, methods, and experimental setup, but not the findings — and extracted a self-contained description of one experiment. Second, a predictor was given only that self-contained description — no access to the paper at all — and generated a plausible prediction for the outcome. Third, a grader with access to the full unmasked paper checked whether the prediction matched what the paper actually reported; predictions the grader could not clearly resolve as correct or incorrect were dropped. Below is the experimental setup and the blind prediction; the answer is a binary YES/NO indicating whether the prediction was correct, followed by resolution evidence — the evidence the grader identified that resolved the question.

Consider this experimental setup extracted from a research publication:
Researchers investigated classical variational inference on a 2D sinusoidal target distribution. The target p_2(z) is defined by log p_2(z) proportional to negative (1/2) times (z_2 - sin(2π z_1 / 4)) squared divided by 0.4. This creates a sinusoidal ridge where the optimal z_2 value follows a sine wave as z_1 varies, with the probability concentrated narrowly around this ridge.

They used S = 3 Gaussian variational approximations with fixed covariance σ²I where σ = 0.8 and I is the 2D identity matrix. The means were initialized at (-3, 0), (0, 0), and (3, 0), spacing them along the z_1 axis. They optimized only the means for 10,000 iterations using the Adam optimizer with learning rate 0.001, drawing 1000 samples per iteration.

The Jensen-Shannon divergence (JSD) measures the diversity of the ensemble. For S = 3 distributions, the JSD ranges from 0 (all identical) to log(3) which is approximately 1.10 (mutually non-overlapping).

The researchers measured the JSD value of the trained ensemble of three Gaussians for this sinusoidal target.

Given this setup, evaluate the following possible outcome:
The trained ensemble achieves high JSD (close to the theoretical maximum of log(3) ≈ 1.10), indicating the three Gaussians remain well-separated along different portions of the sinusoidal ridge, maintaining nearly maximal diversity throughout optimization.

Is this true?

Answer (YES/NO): YES